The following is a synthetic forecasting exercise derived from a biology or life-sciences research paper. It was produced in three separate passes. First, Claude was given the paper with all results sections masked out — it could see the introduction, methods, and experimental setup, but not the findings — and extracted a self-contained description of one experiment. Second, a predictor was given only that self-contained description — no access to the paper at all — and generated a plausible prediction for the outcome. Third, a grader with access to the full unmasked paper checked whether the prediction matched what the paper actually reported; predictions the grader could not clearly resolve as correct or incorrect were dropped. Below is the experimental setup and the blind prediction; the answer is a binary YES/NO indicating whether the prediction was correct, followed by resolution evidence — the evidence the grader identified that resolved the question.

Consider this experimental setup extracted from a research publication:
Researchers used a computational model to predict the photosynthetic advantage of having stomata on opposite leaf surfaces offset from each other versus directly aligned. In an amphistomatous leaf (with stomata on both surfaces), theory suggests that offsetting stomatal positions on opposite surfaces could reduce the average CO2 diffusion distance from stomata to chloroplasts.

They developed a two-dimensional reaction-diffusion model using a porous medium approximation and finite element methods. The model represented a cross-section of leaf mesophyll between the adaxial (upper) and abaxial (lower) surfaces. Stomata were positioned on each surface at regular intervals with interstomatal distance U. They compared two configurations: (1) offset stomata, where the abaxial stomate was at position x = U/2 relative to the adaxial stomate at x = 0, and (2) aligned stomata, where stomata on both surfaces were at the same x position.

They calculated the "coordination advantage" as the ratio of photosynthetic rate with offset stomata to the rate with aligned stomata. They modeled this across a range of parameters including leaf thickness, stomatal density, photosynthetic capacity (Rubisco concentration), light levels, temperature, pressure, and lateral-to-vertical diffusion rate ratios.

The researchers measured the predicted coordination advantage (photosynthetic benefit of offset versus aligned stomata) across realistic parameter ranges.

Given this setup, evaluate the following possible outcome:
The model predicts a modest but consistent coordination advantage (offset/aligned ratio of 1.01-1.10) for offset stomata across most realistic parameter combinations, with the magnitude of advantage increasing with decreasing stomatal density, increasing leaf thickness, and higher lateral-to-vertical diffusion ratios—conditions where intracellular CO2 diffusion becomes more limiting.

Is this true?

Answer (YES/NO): NO